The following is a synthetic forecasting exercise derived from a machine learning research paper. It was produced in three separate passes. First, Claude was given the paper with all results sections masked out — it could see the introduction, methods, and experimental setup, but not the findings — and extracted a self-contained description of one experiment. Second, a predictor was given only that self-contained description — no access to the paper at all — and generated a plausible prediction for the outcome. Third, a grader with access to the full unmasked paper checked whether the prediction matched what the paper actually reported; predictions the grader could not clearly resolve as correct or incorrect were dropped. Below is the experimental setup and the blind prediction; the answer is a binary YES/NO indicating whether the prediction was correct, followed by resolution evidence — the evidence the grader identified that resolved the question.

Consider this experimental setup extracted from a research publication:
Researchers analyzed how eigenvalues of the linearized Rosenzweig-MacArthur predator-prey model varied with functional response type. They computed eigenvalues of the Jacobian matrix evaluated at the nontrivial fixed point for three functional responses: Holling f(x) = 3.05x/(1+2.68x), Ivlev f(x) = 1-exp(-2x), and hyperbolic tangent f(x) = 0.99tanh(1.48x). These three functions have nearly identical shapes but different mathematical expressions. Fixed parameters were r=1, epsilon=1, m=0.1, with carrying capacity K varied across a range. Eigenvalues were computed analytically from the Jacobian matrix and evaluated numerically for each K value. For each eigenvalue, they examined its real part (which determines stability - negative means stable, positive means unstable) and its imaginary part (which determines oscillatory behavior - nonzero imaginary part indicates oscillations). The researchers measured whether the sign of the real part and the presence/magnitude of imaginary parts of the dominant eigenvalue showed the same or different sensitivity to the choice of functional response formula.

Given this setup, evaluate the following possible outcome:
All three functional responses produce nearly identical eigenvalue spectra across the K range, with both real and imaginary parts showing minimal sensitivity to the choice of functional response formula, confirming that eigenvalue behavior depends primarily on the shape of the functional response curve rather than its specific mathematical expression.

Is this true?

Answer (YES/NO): NO